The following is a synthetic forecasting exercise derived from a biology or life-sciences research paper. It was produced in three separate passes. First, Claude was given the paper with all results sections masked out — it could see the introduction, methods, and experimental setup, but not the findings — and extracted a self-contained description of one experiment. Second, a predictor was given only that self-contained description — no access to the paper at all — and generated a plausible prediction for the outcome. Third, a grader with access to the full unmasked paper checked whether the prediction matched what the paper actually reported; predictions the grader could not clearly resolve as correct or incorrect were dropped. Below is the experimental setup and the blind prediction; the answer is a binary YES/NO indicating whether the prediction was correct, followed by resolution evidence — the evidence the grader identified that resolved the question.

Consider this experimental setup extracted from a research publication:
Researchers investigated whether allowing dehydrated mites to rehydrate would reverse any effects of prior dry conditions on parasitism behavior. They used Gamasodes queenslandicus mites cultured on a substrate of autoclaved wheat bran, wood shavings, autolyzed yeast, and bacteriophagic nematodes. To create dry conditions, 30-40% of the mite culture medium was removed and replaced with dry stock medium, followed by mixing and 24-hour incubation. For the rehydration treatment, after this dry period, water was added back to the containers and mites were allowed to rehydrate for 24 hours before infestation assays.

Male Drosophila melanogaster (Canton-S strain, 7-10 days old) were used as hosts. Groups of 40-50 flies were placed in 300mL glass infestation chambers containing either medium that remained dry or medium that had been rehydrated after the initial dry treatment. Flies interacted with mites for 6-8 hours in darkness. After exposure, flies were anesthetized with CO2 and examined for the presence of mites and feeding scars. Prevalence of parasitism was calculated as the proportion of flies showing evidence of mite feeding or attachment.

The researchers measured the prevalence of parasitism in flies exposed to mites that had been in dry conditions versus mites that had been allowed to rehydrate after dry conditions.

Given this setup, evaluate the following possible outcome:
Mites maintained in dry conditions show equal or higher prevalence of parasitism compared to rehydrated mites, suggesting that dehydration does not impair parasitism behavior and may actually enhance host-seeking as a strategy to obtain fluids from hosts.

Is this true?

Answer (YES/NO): YES